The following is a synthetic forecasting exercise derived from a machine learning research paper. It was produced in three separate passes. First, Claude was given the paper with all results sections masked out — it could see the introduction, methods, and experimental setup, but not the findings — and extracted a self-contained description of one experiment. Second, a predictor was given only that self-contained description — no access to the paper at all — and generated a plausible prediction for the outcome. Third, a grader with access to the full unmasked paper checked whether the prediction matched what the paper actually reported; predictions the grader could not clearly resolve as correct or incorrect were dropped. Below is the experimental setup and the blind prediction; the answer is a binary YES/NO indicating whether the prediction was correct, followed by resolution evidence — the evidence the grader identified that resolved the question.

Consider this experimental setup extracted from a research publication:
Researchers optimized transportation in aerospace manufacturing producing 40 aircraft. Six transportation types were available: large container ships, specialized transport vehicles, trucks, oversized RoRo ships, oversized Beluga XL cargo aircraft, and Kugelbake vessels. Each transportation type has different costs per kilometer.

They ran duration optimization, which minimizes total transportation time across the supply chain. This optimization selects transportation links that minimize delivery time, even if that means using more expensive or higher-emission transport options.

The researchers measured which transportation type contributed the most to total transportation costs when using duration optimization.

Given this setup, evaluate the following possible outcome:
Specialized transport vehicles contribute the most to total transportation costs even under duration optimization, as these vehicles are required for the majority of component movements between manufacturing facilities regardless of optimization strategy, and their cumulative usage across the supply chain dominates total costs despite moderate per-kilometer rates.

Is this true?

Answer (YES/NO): NO